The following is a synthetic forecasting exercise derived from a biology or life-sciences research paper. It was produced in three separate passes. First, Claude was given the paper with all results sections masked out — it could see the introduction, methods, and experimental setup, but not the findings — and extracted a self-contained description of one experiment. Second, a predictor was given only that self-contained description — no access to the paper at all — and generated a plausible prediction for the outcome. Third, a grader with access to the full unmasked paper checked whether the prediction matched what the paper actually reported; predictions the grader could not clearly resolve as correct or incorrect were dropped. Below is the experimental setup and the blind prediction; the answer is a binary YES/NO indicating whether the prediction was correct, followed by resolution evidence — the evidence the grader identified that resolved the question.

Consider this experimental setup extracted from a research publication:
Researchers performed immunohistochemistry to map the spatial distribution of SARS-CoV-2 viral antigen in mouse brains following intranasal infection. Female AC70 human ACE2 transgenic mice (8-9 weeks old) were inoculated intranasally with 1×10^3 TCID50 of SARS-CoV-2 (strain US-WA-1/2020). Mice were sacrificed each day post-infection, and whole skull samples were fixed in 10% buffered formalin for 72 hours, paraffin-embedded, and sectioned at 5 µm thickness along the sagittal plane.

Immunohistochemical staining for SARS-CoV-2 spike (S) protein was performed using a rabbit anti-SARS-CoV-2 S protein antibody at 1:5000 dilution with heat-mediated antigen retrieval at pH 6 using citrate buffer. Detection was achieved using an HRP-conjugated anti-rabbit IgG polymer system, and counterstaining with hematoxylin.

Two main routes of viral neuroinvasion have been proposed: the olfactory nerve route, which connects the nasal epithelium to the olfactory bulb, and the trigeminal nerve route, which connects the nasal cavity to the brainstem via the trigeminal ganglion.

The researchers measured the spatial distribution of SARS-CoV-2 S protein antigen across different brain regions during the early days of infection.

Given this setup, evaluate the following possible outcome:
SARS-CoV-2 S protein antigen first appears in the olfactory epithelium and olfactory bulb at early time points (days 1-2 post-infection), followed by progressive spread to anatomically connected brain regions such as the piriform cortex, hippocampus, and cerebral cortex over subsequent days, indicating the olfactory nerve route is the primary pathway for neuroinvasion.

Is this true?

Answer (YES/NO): NO